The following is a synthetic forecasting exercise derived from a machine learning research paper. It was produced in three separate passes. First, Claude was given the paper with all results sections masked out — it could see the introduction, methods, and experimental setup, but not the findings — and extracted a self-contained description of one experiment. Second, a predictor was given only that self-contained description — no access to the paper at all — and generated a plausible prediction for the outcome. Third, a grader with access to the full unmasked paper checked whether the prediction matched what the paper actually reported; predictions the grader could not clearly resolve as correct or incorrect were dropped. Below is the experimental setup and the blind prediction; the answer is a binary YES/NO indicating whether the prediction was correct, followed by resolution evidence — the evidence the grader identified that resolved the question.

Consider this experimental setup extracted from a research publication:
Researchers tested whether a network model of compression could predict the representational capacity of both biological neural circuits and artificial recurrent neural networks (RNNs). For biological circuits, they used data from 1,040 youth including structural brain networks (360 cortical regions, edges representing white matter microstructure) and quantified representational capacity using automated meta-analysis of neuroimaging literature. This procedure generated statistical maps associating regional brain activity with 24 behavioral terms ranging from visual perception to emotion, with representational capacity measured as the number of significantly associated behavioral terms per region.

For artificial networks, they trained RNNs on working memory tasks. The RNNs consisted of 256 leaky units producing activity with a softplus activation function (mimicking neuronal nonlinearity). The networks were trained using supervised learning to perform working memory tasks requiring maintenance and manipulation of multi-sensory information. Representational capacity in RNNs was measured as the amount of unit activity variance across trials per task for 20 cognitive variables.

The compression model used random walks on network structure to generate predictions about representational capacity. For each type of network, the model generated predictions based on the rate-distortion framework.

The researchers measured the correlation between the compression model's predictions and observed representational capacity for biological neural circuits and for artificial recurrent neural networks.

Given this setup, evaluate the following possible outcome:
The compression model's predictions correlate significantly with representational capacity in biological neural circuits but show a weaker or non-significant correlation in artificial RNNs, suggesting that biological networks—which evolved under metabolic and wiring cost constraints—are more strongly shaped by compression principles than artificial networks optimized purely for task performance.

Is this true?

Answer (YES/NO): NO